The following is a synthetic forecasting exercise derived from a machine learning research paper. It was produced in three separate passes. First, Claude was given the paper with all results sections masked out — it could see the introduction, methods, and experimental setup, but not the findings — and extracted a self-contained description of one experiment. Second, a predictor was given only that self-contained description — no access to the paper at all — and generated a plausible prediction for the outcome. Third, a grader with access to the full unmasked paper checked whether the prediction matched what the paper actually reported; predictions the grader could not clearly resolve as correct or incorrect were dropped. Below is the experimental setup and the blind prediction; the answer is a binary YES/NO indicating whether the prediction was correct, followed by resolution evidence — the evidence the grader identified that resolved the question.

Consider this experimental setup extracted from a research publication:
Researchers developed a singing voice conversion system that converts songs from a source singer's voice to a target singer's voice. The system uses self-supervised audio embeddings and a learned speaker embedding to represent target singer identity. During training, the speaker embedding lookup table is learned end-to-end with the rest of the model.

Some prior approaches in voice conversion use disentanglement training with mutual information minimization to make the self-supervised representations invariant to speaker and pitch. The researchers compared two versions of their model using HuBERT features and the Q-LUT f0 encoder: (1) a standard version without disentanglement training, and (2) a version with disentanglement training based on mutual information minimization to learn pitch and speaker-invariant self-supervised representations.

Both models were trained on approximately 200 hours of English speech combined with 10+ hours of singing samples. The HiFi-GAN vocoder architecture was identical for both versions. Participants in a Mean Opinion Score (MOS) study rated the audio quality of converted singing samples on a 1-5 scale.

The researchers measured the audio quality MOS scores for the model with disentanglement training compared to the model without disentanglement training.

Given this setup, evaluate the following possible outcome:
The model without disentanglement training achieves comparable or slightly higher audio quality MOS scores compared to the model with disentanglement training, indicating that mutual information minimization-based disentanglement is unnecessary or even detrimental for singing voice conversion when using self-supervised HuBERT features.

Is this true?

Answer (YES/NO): NO